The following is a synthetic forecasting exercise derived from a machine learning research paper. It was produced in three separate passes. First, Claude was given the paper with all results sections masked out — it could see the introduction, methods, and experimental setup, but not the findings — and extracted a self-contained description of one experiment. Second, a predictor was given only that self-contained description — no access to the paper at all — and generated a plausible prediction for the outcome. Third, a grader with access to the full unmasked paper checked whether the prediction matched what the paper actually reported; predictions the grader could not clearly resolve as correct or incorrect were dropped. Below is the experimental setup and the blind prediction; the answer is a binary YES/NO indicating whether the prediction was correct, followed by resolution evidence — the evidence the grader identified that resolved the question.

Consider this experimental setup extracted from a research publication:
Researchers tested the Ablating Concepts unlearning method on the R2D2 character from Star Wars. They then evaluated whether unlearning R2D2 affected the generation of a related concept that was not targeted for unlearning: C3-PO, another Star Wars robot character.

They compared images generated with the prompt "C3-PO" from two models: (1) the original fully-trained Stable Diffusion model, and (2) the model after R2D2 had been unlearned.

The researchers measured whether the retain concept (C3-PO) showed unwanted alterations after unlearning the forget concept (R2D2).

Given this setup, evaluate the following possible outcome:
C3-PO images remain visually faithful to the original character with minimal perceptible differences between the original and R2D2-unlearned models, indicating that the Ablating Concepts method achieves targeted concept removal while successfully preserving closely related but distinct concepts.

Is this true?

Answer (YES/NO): NO